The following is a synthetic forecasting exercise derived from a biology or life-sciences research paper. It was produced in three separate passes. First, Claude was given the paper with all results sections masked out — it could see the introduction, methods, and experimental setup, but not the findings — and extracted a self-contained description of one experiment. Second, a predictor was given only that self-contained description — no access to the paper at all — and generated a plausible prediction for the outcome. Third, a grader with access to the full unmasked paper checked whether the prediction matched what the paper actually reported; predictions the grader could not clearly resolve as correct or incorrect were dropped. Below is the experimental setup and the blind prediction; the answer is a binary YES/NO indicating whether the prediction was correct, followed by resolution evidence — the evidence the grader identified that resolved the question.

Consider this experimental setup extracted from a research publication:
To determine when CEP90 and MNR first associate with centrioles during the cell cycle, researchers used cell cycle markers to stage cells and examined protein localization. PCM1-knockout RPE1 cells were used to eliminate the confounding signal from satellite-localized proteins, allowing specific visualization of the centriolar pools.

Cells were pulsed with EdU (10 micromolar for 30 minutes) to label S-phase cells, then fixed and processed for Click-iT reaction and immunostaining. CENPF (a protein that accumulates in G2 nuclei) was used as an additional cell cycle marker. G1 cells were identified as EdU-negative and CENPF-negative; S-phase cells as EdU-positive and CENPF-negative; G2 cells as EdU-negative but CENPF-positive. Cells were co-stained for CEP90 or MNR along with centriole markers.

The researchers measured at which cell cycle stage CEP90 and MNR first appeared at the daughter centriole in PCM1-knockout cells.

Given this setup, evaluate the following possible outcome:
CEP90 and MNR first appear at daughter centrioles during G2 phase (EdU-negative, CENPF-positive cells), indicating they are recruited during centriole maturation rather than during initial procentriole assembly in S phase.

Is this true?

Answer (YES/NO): YES